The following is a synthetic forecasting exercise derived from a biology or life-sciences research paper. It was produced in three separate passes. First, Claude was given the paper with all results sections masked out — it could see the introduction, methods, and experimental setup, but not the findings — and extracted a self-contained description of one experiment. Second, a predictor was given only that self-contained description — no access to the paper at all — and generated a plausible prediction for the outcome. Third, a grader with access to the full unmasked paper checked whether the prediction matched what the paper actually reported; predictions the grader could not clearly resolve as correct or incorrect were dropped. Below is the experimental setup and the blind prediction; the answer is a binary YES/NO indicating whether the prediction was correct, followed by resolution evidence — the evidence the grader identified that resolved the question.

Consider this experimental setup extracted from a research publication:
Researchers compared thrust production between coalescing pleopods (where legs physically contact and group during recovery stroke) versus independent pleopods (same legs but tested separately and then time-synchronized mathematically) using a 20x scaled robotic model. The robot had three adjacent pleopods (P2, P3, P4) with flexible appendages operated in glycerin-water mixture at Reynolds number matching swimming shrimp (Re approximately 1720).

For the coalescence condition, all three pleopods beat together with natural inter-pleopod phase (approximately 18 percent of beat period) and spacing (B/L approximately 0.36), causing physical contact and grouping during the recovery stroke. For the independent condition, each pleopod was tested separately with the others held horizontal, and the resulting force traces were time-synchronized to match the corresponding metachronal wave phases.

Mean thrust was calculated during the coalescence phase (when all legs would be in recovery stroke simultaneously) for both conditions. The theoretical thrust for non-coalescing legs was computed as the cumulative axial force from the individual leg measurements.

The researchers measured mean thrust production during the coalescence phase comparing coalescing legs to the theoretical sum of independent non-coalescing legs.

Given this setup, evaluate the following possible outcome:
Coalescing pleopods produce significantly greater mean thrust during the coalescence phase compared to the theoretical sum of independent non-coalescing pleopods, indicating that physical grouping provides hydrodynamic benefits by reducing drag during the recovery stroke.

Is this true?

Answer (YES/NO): YES